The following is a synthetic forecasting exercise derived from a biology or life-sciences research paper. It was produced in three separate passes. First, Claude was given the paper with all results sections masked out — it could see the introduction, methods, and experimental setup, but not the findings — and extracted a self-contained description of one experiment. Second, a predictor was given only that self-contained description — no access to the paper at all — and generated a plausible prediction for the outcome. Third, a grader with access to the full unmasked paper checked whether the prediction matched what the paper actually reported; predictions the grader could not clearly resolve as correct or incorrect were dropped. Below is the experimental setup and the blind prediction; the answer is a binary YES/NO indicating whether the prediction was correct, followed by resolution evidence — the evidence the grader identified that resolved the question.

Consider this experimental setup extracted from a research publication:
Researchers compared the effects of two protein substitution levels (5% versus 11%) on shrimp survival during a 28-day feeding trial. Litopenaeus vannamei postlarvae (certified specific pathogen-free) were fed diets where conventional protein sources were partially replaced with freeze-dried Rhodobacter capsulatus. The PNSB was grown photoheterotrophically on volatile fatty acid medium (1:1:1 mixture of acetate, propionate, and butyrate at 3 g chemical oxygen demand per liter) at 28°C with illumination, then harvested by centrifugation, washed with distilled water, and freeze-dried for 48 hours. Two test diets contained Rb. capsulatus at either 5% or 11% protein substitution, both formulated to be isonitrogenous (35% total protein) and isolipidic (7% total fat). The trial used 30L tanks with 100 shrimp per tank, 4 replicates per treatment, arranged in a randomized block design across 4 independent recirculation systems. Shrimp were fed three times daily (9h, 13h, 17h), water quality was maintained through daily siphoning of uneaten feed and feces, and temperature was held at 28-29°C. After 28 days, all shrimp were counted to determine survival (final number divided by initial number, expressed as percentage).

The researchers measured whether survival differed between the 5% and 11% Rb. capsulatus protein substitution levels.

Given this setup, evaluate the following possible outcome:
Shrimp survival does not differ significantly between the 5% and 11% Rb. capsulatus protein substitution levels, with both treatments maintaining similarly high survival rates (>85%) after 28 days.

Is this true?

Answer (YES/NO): YES